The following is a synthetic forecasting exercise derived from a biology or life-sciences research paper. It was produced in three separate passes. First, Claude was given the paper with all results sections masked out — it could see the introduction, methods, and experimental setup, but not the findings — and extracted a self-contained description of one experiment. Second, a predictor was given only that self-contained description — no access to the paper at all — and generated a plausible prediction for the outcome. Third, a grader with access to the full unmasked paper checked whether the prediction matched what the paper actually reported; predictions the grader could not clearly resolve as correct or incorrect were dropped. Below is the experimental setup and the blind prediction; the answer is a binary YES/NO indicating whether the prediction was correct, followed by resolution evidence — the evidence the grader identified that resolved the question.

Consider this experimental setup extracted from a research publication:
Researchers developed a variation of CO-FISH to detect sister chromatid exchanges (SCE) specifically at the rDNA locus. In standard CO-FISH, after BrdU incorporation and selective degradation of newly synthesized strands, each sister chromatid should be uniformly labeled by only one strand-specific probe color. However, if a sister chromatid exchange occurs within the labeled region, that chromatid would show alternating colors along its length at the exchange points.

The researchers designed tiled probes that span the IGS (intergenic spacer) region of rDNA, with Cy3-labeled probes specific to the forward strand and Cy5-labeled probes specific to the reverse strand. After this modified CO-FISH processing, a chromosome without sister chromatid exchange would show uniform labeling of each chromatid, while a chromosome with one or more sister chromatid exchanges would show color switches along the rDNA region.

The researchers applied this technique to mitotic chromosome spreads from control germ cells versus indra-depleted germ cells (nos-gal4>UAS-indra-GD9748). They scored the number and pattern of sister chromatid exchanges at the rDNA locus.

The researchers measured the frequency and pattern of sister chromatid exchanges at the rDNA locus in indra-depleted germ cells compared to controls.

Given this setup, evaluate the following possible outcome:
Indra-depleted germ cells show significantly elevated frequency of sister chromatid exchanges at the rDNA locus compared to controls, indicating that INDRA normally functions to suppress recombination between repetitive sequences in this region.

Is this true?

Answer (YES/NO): YES